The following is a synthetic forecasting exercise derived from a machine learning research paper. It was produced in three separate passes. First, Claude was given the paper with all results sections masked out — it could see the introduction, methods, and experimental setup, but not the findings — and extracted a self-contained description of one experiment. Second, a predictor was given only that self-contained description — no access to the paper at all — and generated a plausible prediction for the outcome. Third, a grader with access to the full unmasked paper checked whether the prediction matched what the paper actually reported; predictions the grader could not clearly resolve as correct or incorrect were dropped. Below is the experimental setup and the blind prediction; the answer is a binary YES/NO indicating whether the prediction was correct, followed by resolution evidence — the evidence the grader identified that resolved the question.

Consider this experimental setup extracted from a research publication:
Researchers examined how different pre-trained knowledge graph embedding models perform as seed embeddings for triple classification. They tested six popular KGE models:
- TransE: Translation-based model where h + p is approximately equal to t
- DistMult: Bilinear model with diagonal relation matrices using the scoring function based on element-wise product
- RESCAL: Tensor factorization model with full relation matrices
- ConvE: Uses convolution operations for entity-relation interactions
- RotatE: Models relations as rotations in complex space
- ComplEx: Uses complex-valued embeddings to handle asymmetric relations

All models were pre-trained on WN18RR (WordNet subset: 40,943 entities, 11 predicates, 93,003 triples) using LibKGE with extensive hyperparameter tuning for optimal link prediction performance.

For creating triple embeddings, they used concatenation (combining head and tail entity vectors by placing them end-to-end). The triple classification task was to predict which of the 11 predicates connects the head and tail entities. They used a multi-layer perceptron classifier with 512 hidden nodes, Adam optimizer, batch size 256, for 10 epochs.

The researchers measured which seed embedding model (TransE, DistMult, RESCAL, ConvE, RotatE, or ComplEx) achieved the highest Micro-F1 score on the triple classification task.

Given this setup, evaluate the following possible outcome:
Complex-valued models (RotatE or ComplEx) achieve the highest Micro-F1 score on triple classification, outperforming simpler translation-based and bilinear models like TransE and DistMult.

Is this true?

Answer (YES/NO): NO